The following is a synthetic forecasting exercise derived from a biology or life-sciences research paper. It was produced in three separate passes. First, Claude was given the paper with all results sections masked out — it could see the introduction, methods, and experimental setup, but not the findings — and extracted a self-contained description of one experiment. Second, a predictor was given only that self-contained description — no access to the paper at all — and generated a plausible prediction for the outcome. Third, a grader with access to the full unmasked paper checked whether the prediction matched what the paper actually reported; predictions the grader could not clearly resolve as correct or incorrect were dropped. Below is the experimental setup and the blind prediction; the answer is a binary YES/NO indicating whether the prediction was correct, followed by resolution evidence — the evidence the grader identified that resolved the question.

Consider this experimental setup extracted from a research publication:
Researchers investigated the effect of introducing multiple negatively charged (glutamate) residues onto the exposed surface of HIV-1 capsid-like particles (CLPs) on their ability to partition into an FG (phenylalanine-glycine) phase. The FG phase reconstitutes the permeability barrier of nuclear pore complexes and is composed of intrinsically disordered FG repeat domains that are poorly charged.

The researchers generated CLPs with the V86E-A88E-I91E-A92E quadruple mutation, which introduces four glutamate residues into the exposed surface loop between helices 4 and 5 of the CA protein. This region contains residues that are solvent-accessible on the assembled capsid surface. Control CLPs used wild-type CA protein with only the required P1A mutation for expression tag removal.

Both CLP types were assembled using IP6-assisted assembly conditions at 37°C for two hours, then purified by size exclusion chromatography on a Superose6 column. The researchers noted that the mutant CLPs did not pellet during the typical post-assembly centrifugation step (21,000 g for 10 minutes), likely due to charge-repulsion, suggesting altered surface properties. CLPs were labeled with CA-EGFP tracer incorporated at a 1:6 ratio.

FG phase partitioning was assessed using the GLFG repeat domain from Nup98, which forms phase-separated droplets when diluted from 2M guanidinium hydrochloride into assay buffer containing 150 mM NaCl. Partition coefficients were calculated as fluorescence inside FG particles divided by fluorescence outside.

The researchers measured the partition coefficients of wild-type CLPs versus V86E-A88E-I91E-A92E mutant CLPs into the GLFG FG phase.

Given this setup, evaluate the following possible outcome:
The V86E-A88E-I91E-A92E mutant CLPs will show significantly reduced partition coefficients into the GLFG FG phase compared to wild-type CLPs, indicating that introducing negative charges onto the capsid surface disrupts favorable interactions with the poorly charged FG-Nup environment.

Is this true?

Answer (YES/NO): YES